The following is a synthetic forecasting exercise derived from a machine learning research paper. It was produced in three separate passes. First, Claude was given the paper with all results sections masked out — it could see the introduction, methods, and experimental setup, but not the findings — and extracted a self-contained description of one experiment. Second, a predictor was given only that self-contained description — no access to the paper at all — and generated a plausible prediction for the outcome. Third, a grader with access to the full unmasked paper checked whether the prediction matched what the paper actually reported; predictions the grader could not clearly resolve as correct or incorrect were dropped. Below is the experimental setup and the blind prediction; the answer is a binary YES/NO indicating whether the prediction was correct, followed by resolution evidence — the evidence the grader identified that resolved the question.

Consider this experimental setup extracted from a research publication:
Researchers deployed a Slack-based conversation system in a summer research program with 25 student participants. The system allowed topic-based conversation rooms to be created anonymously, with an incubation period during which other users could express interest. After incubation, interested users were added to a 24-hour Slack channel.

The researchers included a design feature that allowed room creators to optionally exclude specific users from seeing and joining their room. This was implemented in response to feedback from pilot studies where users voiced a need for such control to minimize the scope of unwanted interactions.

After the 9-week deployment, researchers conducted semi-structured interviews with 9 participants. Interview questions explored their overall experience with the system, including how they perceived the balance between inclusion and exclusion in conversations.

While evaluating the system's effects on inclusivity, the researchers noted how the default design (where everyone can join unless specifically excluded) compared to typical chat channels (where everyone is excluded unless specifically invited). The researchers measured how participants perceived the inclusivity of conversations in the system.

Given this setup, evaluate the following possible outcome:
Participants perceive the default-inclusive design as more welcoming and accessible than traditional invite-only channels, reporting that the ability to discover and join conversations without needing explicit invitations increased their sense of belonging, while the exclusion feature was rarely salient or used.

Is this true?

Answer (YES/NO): NO